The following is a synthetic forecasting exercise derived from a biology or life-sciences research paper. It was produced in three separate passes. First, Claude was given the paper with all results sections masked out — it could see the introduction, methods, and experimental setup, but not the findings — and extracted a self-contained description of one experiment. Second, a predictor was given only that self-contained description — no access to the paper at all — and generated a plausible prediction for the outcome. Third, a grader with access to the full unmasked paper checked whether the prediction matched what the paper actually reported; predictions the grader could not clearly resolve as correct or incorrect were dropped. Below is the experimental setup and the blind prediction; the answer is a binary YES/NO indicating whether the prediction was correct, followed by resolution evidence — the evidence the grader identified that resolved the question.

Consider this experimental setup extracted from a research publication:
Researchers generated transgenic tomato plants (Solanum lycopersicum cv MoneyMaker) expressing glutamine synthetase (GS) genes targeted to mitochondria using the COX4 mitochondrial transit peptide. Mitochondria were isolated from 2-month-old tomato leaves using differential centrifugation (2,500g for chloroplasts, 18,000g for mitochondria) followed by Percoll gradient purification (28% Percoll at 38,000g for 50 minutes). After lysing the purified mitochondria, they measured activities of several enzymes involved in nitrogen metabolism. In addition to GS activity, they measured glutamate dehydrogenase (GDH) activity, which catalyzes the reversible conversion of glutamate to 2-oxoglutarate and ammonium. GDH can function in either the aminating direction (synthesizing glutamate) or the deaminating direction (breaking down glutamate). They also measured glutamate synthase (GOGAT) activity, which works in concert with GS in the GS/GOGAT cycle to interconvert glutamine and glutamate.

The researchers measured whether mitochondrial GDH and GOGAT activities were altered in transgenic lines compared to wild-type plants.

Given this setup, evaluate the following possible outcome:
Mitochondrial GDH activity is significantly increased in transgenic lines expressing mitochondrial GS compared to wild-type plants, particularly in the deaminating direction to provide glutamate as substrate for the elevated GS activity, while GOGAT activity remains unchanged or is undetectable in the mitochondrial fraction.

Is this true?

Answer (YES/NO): NO